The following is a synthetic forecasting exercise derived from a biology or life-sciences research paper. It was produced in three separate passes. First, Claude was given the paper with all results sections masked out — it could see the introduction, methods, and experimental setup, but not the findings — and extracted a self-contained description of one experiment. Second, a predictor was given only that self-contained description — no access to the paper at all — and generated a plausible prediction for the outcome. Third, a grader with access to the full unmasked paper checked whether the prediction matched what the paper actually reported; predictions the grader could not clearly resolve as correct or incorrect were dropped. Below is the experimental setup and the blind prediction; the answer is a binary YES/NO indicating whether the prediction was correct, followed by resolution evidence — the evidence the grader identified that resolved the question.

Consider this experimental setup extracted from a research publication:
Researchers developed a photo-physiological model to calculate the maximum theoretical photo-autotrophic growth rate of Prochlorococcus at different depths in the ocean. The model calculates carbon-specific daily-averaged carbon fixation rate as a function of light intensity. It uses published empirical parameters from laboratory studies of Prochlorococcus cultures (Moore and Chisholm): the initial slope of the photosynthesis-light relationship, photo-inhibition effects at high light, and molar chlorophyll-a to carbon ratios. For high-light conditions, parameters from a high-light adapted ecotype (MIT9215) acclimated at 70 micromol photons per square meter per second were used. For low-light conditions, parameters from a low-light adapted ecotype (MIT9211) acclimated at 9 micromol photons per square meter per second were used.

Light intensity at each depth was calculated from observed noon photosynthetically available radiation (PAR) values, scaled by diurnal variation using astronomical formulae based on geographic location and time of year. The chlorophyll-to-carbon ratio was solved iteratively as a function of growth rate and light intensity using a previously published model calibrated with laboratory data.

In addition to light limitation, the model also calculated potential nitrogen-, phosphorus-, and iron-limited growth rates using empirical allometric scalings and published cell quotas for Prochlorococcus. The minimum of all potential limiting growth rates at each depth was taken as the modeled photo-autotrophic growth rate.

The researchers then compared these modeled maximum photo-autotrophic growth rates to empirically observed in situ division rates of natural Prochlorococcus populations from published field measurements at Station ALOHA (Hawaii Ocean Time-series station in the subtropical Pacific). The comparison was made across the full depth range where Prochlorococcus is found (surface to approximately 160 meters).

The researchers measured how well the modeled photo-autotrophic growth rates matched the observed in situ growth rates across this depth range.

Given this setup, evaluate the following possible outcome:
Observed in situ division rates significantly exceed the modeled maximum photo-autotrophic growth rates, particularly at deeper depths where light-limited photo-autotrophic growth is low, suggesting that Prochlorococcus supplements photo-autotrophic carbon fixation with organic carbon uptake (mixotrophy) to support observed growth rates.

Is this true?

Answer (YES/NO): YES